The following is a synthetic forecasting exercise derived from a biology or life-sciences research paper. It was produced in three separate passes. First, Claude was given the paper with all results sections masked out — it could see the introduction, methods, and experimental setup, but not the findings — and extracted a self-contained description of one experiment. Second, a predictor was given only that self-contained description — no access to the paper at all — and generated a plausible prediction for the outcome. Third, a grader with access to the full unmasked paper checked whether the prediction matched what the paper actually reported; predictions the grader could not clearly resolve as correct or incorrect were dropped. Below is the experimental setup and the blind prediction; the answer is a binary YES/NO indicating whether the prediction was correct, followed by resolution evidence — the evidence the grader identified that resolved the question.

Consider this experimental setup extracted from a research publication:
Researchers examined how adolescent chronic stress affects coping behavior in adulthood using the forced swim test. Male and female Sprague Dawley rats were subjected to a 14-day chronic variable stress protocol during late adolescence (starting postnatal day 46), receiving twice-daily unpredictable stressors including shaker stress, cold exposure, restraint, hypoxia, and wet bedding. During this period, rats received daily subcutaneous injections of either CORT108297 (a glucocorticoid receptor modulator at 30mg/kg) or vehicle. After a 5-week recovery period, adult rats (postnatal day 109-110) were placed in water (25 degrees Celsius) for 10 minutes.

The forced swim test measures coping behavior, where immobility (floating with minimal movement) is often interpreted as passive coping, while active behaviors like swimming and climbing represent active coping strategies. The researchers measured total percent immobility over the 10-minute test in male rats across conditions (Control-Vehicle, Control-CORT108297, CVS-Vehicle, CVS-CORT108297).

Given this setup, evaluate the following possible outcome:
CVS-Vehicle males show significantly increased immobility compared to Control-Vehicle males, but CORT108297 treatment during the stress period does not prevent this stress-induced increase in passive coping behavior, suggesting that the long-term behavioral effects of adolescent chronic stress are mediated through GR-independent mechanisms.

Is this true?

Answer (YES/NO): NO